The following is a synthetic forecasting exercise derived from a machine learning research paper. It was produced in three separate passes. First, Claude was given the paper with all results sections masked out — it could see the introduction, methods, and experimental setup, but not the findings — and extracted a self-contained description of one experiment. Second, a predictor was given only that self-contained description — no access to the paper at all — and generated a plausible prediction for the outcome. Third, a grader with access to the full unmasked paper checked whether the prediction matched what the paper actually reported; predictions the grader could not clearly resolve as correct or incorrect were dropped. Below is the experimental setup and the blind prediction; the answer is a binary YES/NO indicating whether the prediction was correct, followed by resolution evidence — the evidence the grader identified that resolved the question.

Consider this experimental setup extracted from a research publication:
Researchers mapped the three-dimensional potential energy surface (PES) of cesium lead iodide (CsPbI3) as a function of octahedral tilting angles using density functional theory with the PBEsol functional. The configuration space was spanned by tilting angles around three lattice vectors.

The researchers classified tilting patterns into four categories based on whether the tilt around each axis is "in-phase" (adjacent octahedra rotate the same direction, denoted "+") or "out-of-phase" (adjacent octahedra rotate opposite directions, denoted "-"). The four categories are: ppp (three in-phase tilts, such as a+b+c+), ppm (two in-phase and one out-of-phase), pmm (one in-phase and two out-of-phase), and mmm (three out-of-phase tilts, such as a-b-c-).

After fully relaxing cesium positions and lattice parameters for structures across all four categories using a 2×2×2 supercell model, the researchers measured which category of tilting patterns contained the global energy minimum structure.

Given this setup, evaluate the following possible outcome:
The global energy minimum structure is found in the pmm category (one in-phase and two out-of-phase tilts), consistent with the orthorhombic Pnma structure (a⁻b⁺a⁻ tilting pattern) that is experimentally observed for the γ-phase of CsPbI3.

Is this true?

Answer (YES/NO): YES